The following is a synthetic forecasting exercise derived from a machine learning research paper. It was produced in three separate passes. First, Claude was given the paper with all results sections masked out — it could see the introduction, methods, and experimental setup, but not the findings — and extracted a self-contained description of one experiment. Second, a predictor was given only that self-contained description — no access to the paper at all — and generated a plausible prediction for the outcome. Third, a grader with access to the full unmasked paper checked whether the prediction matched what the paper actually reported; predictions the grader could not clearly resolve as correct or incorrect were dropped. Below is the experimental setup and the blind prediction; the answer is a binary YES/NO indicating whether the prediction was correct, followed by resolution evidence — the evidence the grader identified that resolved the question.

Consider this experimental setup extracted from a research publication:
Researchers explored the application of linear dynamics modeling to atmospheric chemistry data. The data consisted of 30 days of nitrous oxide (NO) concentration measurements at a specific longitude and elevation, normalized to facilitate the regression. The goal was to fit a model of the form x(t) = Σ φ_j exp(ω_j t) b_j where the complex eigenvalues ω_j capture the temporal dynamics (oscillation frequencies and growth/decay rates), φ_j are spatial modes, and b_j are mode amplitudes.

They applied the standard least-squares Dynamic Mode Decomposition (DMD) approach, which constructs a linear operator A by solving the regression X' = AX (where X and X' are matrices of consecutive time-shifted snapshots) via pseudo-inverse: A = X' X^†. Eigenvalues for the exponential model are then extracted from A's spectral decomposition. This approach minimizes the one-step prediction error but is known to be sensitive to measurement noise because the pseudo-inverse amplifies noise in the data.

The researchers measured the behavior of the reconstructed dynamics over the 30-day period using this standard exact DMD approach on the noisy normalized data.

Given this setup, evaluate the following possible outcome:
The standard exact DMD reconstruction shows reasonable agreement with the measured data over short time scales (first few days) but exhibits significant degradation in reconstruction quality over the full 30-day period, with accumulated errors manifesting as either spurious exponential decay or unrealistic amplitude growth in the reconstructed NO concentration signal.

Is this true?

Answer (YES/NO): NO